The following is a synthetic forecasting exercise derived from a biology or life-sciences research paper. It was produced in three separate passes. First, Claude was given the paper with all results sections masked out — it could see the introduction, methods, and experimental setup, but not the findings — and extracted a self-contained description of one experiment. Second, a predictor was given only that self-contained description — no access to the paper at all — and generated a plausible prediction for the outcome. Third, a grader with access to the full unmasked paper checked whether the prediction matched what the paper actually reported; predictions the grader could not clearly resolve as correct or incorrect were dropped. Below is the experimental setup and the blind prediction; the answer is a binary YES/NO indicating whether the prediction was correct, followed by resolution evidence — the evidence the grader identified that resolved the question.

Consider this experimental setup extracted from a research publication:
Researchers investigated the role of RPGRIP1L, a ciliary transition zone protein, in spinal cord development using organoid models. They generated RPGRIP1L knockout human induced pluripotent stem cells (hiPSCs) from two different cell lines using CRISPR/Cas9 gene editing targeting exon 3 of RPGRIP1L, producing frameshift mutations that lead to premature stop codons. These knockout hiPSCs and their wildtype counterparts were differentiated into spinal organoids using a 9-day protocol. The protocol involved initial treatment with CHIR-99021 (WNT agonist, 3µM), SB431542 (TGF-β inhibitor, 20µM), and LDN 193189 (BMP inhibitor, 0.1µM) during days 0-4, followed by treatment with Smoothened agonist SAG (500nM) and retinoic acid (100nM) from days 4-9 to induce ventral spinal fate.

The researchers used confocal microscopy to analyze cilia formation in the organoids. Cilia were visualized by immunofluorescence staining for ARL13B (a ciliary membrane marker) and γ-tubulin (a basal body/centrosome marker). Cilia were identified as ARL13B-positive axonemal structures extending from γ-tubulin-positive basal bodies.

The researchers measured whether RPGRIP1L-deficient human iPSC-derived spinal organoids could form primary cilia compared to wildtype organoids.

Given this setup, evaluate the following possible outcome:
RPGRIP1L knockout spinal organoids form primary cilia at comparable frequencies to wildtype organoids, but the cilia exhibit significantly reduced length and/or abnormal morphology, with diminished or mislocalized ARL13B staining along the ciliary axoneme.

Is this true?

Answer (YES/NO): NO